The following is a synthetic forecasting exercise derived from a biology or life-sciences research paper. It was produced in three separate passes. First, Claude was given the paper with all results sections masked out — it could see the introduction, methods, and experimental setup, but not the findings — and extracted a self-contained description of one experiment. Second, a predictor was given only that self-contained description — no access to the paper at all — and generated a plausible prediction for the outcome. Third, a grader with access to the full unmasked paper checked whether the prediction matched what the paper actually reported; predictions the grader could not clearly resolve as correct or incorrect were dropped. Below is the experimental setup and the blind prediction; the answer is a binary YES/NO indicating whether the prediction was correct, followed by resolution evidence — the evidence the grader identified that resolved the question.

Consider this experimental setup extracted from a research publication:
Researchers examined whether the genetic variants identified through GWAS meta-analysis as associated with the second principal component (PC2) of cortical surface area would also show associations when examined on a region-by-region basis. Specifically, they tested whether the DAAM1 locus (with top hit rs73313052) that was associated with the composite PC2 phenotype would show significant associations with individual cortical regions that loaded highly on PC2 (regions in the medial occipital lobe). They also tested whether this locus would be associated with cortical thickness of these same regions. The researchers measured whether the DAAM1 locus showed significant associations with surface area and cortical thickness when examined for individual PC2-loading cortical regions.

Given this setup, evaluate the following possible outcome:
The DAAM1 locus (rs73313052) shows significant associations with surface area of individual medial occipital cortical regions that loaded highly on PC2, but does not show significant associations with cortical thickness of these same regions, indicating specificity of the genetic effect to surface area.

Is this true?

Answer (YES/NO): YES